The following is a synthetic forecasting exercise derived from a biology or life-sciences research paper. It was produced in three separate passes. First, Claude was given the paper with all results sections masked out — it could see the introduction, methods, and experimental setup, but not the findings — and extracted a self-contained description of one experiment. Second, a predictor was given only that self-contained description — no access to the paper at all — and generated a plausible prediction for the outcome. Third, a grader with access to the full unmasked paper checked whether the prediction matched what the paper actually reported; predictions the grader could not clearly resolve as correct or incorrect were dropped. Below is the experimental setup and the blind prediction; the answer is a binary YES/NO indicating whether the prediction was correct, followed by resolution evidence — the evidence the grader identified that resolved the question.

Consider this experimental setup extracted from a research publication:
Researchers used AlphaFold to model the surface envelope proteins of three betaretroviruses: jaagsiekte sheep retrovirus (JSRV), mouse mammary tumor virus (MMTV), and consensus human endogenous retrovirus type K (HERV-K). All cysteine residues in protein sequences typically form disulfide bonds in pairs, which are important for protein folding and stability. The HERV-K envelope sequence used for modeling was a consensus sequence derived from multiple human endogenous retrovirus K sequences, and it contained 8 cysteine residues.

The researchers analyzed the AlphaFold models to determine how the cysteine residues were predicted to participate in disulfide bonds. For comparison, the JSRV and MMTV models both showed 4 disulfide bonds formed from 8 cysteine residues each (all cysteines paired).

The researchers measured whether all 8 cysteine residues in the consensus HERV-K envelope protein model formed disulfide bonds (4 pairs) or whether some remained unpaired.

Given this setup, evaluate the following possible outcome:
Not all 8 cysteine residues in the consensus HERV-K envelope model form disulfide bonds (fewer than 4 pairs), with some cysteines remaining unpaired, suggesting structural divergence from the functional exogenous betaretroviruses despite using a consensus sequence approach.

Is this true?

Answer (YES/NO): YES